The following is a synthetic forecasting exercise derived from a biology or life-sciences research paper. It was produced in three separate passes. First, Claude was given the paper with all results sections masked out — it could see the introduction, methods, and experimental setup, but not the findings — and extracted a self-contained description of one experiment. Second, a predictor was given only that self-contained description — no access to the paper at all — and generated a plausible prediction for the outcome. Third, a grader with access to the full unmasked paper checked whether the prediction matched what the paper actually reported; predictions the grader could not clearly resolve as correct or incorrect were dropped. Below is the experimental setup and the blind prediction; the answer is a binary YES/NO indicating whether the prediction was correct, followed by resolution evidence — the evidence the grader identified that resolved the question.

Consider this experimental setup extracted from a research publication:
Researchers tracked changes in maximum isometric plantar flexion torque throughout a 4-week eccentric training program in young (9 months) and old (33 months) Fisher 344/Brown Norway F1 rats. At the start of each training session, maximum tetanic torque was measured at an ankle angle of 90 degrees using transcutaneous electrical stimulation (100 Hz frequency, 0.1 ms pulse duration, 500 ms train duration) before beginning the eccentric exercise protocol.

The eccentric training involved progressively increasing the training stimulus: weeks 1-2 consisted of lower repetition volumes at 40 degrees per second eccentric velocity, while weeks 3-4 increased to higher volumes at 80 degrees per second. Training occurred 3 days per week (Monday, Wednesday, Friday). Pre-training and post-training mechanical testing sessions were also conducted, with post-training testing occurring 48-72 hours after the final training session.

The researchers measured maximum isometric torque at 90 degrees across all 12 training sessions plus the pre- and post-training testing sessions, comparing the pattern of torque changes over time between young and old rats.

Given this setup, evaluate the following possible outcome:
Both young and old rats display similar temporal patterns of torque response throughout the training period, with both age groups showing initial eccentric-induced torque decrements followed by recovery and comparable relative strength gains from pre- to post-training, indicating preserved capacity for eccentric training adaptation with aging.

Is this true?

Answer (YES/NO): NO